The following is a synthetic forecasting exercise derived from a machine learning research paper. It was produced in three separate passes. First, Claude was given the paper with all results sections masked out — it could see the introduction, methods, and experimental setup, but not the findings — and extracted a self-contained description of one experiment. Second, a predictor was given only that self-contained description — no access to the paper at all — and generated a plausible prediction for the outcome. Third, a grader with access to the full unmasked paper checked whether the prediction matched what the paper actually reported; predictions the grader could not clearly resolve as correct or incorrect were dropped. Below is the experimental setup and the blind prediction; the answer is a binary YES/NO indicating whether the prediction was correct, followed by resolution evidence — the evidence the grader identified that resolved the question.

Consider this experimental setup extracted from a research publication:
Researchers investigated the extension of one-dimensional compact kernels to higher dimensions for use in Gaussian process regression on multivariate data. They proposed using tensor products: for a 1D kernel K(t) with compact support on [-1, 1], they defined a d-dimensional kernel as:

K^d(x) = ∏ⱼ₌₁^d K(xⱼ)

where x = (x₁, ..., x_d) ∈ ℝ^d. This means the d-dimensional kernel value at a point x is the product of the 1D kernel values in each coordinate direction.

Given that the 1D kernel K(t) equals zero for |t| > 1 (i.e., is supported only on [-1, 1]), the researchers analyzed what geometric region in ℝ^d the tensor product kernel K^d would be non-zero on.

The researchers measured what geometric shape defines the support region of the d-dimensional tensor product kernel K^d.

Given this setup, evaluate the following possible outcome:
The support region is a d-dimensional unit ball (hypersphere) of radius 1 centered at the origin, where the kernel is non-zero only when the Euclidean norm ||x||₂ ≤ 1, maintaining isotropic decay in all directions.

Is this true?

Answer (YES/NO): NO